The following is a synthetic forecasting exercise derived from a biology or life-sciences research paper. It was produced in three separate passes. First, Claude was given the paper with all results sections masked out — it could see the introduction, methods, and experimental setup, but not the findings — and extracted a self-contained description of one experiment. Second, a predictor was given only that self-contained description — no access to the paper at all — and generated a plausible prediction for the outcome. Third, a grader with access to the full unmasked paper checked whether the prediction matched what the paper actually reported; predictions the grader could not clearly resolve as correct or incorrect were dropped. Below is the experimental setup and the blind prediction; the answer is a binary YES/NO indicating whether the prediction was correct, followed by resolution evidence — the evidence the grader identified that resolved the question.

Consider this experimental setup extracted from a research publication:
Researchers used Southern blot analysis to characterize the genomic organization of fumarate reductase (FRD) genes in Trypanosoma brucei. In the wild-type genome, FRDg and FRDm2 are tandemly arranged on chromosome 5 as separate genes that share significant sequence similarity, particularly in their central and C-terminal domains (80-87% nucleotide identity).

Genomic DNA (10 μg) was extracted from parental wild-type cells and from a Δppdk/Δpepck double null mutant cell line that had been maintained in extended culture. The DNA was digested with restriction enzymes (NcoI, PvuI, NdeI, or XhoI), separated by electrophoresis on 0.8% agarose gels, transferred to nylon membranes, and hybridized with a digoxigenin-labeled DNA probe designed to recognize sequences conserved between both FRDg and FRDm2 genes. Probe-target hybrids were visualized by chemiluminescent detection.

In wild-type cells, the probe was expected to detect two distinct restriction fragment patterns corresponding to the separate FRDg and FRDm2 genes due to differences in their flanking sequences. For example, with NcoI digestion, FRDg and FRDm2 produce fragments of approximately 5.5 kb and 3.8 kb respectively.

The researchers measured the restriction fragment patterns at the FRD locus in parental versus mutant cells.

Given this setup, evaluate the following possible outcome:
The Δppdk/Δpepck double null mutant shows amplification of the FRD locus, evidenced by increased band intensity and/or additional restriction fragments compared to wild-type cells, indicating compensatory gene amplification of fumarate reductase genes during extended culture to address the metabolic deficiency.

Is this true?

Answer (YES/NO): NO